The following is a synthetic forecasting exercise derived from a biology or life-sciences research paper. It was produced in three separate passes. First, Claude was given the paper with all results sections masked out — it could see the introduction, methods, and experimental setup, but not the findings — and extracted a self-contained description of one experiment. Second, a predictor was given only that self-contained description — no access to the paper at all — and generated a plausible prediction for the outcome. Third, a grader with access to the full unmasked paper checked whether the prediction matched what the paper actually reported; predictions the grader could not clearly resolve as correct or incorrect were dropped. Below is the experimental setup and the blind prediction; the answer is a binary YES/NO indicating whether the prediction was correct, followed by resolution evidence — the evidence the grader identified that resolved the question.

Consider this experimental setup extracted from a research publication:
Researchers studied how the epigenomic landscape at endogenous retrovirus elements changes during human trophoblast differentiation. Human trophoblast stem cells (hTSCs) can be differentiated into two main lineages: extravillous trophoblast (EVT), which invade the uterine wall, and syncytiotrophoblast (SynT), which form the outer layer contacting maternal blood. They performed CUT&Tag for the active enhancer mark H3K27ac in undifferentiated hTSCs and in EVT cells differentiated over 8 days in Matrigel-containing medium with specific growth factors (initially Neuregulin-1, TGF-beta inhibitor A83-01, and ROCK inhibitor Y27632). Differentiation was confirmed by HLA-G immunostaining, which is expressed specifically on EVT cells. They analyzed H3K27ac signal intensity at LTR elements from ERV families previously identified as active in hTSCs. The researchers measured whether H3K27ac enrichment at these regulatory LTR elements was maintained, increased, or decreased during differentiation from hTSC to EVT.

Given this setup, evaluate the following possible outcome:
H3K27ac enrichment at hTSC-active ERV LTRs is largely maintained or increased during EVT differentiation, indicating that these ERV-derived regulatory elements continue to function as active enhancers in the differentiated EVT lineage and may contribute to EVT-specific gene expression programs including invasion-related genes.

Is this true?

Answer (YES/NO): NO